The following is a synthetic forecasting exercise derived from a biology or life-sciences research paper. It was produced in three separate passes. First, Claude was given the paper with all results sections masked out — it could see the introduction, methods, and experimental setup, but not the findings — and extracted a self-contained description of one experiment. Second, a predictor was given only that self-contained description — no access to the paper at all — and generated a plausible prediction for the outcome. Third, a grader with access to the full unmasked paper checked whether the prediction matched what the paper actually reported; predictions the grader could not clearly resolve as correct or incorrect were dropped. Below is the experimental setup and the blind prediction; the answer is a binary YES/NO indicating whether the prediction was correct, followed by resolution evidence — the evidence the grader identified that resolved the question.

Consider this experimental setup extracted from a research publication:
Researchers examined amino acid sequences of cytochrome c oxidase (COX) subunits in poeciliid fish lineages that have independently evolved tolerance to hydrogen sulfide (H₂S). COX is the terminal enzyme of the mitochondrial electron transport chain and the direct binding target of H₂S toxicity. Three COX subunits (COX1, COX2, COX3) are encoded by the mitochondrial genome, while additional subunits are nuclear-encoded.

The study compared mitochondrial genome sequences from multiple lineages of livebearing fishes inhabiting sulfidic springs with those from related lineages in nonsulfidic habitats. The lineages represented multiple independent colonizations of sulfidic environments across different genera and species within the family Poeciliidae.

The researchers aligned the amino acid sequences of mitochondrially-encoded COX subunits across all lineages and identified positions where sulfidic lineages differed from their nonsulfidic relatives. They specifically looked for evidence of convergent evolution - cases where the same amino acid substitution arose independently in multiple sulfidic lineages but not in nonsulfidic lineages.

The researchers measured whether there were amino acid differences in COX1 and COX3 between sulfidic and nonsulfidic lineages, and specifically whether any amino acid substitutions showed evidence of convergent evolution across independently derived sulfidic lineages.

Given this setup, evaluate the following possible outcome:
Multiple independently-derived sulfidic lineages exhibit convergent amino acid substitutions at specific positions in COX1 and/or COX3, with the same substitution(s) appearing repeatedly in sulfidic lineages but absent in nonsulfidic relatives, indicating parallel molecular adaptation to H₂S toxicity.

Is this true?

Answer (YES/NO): YES